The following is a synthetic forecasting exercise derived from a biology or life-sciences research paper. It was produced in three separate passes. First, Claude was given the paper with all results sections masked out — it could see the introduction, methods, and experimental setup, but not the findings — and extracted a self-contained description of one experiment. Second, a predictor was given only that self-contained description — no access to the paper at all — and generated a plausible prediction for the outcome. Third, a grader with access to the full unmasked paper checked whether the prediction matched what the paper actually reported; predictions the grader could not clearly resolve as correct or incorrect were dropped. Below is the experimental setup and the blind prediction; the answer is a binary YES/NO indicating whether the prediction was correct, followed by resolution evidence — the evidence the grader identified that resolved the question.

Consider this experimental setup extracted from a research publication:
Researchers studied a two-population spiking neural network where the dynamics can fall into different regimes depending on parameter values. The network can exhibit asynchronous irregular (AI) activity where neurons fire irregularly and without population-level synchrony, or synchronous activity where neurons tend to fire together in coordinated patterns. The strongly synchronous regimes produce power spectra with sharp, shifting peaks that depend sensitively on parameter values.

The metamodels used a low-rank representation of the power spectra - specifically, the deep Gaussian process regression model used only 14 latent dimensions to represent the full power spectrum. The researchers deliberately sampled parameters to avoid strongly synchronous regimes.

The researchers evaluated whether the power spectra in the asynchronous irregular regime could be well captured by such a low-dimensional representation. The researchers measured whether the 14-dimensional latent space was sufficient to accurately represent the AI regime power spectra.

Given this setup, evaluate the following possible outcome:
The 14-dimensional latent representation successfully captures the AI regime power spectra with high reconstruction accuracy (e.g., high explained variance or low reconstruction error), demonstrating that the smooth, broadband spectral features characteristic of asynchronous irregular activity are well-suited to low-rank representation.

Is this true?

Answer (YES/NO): YES